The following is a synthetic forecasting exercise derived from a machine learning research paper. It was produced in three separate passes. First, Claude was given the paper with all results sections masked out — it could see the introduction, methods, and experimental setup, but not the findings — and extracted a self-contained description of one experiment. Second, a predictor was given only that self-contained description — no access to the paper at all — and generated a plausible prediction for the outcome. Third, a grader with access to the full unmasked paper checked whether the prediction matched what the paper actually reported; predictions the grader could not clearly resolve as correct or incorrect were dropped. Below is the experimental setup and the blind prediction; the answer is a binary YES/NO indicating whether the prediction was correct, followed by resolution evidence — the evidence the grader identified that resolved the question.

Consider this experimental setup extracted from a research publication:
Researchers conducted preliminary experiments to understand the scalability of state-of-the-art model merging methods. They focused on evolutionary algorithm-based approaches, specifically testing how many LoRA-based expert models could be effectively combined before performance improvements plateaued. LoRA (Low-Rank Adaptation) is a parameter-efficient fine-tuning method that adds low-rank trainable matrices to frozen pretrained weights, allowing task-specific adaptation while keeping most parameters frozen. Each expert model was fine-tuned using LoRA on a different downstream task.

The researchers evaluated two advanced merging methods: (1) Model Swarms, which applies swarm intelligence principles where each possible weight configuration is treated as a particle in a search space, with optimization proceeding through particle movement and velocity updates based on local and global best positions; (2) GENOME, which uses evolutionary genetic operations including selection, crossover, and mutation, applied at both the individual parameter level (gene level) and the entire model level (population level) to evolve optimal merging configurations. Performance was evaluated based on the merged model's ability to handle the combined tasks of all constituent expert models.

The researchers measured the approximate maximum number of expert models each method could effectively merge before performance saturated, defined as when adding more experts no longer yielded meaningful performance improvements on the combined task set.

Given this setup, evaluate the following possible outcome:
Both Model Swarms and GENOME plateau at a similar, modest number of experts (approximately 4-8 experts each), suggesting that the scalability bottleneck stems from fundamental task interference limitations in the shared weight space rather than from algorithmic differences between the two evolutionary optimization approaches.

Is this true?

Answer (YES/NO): NO